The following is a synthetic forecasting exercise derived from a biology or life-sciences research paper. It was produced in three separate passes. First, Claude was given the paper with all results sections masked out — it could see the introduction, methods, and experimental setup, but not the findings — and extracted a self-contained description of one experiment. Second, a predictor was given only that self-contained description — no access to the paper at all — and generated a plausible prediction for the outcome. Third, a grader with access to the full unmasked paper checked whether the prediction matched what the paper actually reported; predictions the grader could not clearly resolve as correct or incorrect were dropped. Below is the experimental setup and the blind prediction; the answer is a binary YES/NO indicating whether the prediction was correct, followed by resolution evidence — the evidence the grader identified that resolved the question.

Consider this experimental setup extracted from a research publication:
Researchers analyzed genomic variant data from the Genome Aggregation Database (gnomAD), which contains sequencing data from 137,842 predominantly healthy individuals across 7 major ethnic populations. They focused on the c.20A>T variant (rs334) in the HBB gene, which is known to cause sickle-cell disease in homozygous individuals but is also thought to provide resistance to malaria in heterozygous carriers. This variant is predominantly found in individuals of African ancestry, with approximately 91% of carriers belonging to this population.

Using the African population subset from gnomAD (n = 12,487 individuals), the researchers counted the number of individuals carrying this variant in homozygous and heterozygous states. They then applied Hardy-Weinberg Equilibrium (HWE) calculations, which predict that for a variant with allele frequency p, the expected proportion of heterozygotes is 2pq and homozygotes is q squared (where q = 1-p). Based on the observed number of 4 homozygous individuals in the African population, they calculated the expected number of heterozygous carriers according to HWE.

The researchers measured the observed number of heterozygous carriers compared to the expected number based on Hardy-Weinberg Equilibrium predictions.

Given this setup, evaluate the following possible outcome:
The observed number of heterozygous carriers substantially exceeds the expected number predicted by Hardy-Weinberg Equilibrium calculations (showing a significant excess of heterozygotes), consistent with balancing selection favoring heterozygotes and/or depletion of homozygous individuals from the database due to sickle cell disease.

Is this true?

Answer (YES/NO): YES